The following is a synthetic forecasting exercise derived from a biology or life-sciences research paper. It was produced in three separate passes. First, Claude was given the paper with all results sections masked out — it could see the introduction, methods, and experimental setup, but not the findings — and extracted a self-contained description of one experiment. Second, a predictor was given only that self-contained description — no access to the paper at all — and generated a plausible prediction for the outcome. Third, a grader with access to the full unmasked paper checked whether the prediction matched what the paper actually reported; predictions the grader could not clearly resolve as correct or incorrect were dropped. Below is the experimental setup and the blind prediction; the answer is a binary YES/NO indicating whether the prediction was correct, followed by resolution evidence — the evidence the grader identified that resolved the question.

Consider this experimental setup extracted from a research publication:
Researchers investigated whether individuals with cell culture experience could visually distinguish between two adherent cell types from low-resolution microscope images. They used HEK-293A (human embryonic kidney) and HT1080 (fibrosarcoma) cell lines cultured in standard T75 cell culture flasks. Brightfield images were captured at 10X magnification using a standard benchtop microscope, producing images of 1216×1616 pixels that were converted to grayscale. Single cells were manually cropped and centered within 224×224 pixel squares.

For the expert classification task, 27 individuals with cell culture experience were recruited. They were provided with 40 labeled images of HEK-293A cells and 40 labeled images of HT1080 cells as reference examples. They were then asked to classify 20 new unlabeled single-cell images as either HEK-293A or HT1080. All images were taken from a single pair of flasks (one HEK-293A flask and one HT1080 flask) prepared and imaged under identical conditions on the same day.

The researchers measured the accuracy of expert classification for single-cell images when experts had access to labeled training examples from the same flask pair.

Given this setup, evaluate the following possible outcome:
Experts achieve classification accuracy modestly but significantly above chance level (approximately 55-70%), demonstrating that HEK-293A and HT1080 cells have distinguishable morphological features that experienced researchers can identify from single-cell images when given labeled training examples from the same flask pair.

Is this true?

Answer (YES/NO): NO